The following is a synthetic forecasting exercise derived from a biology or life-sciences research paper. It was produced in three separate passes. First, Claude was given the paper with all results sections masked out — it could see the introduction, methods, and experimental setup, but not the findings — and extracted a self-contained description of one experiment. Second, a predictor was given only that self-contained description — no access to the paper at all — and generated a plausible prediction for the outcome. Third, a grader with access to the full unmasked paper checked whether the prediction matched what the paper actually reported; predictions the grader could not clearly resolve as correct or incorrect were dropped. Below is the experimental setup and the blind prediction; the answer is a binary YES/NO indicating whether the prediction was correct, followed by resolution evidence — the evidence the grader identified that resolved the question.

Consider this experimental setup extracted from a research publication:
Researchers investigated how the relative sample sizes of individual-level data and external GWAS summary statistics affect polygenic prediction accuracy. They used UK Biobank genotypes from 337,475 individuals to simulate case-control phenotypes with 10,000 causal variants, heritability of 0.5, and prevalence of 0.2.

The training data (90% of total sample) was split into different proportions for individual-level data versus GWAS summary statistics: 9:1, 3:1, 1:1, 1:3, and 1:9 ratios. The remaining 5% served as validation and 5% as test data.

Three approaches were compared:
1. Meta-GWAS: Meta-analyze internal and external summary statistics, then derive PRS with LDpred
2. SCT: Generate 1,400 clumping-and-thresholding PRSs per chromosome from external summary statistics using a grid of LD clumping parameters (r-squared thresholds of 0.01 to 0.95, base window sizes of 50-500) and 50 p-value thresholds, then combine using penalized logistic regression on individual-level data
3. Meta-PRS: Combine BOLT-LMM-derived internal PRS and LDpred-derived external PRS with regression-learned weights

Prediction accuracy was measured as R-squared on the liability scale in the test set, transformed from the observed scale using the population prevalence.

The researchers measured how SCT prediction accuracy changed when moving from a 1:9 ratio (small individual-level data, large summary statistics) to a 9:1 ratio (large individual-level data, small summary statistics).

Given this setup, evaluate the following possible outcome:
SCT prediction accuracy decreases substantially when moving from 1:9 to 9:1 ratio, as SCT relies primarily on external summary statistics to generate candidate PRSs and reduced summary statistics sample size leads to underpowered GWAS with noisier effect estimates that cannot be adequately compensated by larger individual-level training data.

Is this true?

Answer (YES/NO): YES